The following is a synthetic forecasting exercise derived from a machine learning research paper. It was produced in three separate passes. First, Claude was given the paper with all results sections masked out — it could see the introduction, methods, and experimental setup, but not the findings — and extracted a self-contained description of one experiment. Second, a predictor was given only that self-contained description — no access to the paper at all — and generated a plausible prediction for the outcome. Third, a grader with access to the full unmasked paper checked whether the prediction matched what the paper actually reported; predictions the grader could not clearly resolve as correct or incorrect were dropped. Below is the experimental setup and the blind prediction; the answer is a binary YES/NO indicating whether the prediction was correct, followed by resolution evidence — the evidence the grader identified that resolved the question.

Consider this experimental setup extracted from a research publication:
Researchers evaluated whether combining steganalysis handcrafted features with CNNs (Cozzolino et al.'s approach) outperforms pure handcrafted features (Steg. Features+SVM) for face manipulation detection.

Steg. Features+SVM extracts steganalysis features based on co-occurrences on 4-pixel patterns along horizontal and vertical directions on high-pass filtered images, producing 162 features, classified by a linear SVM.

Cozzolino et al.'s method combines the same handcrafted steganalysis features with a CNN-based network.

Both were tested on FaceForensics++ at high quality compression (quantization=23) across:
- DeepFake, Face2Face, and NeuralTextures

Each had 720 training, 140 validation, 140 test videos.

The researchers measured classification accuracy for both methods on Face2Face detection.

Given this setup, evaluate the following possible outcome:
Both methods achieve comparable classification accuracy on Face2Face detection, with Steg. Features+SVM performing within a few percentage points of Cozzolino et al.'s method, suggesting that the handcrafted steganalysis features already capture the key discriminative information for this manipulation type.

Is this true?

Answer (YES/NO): NO